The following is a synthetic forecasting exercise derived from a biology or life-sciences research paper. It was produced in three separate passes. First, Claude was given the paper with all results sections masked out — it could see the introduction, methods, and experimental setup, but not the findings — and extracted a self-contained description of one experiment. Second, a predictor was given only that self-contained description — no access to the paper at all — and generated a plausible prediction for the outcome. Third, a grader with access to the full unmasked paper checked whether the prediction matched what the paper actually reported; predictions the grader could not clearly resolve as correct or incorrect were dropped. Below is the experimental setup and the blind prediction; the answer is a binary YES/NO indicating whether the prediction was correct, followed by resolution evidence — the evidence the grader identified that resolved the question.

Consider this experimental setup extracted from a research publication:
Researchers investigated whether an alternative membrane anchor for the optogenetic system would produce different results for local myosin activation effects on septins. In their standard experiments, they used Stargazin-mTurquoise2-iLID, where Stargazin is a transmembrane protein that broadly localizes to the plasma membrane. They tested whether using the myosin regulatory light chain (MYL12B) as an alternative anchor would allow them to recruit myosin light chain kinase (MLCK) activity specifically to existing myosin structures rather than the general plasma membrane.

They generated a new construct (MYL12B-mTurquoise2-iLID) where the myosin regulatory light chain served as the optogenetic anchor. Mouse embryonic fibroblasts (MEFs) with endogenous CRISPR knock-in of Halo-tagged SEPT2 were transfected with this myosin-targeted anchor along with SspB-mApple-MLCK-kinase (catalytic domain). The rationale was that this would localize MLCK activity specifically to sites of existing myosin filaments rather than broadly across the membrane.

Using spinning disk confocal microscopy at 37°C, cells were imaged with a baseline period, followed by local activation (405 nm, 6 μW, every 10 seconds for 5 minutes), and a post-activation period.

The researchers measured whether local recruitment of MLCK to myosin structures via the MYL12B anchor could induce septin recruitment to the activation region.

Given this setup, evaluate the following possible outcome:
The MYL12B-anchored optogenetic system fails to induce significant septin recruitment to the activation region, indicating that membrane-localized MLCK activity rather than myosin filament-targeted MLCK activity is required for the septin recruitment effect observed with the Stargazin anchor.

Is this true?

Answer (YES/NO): NO